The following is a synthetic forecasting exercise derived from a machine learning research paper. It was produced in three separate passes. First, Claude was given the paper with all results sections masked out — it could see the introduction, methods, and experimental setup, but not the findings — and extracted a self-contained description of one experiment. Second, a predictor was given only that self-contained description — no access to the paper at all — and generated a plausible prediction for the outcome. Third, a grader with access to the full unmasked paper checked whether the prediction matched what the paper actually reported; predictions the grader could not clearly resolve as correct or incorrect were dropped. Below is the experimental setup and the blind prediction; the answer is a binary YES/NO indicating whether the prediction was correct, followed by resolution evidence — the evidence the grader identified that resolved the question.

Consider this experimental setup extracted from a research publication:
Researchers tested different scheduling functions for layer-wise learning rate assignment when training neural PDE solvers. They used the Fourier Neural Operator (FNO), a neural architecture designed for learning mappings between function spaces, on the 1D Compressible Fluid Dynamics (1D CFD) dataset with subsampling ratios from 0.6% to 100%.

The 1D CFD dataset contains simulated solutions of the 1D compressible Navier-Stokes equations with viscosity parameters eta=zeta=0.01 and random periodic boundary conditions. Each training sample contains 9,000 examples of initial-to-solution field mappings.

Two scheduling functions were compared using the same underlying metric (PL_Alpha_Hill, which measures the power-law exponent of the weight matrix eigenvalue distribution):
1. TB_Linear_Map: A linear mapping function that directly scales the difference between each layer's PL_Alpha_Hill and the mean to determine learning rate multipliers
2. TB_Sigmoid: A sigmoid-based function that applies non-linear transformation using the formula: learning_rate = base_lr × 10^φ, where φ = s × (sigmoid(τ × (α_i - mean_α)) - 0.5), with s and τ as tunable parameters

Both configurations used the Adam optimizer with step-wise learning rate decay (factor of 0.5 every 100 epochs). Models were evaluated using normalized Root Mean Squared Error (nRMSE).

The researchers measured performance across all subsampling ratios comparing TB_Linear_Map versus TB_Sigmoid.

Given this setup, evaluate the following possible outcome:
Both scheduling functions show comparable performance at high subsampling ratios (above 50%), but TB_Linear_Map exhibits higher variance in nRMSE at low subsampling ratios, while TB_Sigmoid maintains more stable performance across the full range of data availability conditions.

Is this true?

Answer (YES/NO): NO